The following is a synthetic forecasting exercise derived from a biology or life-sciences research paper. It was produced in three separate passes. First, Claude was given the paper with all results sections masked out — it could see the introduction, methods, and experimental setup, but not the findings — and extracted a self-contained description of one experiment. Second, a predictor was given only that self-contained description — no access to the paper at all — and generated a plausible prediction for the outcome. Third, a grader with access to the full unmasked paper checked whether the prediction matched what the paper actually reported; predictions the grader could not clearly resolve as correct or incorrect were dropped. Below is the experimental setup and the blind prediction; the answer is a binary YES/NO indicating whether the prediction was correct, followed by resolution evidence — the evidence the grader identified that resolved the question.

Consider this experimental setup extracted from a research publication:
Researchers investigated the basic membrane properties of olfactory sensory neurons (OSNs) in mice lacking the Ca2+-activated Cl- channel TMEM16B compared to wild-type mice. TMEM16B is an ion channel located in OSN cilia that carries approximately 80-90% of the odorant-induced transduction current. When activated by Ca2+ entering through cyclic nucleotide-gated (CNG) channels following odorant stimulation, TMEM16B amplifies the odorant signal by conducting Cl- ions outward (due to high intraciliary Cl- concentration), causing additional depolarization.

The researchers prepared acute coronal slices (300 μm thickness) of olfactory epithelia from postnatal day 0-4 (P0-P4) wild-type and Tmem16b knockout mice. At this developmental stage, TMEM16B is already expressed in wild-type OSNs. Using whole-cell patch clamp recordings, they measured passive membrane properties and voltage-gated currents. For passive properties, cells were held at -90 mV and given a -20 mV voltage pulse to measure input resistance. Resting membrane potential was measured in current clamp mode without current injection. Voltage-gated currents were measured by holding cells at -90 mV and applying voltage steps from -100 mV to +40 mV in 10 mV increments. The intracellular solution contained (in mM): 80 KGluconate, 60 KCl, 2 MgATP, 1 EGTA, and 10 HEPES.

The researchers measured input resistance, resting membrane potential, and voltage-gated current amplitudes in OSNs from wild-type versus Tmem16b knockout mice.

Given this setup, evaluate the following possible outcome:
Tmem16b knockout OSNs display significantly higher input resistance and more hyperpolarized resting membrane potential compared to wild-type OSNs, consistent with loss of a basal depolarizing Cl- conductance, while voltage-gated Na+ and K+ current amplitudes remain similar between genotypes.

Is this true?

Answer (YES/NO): NO